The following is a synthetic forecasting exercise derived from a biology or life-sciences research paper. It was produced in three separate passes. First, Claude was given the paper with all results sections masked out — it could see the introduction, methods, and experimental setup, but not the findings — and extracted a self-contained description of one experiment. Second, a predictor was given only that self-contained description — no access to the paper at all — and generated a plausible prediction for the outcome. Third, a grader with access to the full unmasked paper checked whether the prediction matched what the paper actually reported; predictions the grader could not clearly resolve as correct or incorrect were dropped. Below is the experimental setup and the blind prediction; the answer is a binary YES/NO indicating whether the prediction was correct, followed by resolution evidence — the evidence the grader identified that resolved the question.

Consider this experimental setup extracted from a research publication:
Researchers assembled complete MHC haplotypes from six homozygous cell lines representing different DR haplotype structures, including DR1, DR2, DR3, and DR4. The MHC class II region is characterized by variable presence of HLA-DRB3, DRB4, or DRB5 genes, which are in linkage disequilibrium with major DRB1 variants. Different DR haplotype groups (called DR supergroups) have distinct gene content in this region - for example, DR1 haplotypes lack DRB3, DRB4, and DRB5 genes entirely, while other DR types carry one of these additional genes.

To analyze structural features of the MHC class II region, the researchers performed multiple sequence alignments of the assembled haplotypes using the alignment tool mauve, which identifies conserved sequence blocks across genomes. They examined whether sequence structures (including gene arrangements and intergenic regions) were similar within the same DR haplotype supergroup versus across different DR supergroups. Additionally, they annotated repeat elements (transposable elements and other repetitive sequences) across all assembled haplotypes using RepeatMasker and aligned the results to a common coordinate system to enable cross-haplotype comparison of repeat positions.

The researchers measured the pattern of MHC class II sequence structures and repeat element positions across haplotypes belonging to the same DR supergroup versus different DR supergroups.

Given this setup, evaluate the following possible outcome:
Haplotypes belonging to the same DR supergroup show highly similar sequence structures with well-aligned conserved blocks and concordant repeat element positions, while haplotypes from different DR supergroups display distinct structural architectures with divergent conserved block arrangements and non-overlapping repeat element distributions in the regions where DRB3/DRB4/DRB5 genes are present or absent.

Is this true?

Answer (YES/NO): YES